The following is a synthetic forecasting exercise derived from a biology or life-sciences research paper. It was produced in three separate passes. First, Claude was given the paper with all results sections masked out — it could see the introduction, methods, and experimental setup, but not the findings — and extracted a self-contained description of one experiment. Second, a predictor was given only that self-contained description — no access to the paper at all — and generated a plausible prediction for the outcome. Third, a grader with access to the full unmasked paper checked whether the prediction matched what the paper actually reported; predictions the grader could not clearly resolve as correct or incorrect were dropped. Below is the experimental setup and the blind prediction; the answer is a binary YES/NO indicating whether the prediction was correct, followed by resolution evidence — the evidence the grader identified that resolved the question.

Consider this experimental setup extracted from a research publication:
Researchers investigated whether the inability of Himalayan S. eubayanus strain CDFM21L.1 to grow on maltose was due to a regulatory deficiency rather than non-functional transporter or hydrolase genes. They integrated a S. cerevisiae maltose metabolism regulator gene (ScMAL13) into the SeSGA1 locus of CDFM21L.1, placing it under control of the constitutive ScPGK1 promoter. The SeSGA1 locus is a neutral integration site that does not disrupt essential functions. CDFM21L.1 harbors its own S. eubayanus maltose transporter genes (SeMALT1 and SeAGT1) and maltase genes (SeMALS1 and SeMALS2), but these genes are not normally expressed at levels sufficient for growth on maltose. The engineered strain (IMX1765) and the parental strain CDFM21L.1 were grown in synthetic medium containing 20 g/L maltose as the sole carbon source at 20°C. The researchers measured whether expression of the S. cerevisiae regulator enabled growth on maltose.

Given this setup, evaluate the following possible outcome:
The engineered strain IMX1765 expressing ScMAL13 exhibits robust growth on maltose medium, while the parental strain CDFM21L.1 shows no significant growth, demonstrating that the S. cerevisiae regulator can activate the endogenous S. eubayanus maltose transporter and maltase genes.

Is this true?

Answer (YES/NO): NO